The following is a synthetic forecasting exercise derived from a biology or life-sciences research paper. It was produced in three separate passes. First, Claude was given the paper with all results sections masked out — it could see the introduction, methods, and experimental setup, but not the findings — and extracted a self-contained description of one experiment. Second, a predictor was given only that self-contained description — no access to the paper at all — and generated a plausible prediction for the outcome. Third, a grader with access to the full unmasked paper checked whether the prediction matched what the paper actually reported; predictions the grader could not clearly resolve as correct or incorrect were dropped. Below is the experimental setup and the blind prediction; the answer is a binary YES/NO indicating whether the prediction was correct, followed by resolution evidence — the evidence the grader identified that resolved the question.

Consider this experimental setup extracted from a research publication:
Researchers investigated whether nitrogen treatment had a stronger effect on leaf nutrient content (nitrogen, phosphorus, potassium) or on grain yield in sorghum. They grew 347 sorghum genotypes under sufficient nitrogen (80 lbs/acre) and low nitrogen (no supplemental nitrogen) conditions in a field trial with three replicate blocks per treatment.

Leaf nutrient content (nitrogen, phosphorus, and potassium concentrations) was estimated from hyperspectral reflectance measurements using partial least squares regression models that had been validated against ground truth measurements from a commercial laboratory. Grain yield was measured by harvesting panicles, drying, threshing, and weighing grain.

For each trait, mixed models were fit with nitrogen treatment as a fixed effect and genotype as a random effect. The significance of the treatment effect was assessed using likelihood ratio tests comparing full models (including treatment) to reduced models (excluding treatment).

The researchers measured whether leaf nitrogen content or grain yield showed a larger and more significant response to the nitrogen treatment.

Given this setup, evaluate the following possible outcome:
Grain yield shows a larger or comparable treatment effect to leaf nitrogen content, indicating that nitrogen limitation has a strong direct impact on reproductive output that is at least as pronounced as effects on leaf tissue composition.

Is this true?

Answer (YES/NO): YES